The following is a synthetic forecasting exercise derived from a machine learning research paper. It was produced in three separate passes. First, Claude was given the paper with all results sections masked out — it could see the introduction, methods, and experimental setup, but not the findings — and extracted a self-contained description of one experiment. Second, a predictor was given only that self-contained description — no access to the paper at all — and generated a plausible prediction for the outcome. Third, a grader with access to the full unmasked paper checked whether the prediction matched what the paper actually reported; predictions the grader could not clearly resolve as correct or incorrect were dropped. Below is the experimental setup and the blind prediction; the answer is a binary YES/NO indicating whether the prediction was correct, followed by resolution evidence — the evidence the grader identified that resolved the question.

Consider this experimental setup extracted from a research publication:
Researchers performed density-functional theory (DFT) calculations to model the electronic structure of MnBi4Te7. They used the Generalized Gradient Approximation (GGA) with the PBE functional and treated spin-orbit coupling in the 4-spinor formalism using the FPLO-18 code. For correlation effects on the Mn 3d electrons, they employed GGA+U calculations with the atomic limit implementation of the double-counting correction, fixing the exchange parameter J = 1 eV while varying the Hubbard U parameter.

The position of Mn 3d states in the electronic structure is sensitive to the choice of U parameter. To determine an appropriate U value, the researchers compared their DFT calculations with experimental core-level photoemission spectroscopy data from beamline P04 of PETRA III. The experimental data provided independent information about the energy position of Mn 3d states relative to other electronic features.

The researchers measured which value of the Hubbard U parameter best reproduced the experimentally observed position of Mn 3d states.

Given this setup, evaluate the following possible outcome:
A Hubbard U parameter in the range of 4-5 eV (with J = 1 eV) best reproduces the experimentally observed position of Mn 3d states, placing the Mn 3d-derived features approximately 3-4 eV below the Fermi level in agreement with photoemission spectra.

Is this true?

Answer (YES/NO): NO